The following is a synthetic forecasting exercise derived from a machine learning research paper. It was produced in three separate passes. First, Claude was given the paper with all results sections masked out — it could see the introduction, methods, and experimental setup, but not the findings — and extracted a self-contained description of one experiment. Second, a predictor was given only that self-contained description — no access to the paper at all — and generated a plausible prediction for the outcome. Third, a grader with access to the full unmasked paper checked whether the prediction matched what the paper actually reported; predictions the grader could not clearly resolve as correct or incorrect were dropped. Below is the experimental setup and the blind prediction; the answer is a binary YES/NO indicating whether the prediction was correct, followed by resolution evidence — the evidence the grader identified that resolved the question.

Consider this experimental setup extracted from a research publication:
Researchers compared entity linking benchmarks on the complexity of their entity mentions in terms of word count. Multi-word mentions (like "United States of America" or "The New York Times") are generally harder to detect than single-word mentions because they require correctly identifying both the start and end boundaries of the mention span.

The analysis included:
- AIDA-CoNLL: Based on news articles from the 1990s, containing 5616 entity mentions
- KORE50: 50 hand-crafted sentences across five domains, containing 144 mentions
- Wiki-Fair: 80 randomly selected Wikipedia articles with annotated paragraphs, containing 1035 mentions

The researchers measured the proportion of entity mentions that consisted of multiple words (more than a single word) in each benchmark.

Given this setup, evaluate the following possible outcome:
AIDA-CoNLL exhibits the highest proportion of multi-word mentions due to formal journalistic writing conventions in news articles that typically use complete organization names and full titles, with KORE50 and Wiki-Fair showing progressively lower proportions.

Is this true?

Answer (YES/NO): NO